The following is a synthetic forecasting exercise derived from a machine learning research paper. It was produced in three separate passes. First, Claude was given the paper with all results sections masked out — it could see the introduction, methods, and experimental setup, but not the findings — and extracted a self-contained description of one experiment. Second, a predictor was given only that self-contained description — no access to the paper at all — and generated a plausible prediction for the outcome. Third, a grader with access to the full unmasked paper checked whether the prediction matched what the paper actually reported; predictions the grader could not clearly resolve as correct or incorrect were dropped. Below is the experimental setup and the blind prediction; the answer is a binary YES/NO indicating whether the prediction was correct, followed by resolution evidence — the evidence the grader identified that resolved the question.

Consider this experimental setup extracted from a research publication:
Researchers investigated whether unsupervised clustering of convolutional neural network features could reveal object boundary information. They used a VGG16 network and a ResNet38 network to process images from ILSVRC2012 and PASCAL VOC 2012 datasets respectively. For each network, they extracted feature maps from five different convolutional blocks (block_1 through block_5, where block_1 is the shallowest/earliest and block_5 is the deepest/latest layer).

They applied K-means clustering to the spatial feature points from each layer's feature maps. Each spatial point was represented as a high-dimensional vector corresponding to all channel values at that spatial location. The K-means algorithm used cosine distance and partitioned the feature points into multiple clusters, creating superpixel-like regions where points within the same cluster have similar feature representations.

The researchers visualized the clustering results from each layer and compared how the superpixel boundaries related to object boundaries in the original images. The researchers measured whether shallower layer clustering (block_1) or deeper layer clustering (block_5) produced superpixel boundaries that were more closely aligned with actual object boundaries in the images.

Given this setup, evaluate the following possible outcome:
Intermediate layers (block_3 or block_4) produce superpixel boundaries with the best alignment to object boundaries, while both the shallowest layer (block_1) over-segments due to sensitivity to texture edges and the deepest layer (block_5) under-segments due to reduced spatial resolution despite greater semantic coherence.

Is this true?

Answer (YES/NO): NO